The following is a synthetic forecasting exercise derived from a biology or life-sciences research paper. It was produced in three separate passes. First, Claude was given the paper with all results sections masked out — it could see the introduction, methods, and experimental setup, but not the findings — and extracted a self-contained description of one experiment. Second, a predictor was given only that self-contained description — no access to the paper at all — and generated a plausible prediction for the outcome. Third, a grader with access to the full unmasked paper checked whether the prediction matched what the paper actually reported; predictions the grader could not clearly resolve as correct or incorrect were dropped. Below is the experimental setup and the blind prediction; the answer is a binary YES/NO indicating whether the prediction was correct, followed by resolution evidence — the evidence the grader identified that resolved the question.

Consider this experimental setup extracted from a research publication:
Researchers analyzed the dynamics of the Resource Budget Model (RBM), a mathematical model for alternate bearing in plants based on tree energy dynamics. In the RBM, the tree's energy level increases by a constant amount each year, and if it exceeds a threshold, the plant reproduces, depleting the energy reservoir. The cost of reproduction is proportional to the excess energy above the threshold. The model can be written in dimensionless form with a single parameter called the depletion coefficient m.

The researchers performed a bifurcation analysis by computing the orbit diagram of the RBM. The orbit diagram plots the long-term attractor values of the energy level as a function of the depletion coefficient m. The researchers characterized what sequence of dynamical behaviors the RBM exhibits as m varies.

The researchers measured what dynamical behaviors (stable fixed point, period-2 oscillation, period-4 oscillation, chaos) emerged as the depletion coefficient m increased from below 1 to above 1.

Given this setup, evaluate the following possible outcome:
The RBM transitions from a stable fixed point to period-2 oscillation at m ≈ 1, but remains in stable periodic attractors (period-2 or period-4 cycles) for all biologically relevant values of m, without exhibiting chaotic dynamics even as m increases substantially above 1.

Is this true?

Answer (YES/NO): NO